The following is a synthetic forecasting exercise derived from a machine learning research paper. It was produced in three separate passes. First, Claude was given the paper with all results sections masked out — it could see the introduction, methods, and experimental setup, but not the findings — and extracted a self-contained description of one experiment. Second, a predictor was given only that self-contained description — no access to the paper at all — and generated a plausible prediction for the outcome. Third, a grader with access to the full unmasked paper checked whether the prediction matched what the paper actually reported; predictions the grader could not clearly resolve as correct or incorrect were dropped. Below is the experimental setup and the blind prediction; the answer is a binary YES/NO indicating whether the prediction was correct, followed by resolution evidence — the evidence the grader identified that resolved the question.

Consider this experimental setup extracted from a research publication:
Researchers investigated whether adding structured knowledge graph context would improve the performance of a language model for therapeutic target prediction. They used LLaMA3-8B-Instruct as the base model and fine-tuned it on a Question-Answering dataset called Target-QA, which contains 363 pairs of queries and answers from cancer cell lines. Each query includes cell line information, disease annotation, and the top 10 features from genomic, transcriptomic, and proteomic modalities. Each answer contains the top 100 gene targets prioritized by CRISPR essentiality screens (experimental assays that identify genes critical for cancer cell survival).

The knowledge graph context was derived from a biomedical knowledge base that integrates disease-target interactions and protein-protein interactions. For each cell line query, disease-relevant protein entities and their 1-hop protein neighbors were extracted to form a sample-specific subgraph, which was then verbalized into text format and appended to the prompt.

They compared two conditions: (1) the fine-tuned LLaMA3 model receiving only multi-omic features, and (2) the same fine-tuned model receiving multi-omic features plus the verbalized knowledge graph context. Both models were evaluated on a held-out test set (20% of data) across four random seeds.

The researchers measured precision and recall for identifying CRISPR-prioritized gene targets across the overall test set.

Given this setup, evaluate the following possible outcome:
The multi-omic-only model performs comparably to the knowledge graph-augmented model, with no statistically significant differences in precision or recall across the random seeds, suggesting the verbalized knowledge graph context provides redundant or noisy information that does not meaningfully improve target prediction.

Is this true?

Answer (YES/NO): YES